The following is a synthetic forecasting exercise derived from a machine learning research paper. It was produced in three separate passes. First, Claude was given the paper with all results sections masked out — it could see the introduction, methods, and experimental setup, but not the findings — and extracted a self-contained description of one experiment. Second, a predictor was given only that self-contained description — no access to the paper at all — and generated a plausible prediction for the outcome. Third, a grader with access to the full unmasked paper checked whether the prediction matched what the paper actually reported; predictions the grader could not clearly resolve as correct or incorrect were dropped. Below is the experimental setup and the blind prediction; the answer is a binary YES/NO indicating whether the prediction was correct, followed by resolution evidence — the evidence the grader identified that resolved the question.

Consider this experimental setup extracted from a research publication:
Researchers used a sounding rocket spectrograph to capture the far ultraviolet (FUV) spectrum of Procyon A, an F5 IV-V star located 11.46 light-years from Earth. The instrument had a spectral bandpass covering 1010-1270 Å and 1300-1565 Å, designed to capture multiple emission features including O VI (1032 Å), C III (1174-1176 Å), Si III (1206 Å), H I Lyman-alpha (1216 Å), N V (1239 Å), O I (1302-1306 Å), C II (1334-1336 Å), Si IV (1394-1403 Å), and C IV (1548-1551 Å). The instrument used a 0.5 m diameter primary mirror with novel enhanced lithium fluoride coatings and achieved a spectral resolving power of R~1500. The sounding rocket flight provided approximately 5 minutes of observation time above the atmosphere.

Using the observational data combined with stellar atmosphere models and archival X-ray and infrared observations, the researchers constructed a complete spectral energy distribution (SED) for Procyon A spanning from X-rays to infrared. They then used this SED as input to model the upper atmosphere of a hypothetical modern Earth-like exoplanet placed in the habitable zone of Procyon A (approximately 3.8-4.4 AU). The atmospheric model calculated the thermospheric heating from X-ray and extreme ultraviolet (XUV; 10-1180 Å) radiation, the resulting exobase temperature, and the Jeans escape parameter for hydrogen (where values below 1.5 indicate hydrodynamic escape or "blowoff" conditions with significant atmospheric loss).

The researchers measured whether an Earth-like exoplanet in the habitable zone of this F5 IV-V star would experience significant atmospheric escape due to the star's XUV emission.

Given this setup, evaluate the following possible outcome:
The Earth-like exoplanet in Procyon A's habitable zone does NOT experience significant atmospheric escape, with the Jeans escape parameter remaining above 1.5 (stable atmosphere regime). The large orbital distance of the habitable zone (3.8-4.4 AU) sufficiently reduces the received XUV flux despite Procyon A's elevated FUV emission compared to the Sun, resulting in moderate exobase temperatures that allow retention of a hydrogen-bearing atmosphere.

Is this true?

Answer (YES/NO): YES